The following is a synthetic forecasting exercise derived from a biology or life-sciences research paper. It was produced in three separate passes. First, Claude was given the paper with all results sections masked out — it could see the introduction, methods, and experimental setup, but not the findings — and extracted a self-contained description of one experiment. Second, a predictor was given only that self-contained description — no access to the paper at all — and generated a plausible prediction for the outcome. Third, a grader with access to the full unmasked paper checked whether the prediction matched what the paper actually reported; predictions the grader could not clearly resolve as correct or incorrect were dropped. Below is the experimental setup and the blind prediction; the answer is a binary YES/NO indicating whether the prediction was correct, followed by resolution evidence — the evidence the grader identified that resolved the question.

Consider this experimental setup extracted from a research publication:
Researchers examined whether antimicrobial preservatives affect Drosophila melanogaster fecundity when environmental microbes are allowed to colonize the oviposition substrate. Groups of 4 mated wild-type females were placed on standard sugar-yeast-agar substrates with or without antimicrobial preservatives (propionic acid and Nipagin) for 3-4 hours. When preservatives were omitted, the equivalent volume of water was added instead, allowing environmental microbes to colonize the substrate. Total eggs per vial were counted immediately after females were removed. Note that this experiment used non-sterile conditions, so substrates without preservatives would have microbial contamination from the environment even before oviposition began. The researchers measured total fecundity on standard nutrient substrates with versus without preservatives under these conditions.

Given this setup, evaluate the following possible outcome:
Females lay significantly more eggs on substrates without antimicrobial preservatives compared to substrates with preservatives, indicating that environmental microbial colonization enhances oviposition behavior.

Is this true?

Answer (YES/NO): NO